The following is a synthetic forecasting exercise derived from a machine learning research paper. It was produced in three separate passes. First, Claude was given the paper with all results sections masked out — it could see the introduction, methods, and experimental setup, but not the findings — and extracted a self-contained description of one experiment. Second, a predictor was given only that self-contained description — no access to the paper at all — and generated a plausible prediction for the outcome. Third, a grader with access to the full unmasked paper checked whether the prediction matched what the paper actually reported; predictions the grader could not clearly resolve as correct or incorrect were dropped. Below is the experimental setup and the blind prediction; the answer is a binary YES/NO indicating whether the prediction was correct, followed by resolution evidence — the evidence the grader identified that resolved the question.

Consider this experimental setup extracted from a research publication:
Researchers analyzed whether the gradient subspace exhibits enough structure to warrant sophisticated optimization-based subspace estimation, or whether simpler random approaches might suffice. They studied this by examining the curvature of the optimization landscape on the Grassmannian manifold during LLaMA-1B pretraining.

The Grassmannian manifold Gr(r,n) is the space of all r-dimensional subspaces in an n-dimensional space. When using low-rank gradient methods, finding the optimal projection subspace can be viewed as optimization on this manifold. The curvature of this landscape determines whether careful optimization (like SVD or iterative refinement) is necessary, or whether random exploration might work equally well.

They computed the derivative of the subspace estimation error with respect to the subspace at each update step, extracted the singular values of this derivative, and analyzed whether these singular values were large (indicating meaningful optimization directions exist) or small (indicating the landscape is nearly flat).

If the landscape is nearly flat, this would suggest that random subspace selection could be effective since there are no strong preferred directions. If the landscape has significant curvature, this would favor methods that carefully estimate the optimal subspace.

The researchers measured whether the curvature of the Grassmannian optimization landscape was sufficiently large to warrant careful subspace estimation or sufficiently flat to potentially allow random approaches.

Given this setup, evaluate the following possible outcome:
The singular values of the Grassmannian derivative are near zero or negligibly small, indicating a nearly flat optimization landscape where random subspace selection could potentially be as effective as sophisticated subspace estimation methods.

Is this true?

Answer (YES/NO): YES